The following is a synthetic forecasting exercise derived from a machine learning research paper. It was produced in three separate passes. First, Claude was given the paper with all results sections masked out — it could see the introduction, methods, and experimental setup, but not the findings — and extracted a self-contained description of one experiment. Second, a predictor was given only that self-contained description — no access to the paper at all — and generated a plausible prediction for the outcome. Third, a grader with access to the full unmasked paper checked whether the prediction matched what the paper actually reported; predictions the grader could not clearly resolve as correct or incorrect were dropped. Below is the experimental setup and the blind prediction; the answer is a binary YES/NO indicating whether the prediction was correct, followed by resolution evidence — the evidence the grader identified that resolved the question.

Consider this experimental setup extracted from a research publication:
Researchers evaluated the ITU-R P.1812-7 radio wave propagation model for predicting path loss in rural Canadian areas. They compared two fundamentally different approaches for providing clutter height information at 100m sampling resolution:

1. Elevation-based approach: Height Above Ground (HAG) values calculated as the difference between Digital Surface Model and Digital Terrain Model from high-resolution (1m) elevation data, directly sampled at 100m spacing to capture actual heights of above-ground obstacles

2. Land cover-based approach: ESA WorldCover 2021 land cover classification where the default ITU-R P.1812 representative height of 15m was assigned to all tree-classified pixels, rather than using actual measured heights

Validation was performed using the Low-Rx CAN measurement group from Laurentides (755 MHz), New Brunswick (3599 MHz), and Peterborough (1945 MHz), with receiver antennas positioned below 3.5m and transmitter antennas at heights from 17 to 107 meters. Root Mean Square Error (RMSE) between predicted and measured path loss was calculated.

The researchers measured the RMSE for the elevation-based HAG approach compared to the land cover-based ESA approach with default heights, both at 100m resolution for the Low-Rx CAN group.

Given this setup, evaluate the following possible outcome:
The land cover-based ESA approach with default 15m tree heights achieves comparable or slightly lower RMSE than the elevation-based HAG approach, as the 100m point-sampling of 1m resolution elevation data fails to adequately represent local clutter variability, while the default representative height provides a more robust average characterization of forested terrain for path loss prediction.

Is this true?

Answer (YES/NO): NO